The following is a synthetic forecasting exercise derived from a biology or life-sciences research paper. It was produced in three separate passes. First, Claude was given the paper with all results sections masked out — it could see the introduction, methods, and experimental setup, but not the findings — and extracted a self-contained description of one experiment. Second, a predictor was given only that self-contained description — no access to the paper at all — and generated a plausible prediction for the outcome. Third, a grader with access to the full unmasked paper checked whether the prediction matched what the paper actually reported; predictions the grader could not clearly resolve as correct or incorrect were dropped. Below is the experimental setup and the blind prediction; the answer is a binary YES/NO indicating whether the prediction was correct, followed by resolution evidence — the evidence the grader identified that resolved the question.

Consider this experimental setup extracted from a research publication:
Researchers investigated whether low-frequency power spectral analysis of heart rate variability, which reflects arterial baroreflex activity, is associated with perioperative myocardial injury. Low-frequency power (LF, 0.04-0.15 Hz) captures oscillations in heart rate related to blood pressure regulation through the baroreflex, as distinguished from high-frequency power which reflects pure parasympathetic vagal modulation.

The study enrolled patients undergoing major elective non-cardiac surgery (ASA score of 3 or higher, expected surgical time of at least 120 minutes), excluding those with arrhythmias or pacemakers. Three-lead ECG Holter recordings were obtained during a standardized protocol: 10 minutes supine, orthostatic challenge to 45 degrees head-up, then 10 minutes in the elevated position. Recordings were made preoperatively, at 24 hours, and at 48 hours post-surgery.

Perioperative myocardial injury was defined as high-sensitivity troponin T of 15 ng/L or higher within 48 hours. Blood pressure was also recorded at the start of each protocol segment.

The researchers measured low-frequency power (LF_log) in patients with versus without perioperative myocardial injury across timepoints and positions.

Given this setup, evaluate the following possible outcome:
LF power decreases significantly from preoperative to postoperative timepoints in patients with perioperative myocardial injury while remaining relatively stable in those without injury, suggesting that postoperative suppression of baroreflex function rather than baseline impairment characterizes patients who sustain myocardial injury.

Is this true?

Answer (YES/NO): NO